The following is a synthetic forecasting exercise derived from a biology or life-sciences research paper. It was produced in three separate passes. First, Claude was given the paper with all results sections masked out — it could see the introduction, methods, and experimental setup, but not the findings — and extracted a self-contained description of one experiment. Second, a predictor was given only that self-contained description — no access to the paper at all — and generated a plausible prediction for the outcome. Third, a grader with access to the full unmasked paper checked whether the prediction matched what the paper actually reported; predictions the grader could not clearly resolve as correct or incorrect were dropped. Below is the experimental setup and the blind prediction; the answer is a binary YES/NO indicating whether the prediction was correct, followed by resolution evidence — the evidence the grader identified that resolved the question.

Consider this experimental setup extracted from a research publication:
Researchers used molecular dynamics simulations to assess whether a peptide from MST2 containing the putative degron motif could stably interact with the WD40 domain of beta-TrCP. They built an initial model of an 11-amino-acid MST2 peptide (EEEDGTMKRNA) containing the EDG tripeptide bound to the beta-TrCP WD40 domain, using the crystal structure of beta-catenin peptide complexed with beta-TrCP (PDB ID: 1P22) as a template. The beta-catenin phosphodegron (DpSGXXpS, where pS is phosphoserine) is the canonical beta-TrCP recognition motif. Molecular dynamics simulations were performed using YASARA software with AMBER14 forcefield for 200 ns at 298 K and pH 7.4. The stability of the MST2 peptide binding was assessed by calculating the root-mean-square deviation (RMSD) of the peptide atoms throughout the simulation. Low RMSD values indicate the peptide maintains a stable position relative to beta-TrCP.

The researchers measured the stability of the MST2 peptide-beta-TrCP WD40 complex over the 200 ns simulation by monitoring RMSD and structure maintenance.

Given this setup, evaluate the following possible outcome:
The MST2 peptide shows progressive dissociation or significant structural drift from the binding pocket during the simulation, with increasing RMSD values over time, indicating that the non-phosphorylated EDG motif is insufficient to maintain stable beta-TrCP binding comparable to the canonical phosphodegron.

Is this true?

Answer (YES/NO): NO